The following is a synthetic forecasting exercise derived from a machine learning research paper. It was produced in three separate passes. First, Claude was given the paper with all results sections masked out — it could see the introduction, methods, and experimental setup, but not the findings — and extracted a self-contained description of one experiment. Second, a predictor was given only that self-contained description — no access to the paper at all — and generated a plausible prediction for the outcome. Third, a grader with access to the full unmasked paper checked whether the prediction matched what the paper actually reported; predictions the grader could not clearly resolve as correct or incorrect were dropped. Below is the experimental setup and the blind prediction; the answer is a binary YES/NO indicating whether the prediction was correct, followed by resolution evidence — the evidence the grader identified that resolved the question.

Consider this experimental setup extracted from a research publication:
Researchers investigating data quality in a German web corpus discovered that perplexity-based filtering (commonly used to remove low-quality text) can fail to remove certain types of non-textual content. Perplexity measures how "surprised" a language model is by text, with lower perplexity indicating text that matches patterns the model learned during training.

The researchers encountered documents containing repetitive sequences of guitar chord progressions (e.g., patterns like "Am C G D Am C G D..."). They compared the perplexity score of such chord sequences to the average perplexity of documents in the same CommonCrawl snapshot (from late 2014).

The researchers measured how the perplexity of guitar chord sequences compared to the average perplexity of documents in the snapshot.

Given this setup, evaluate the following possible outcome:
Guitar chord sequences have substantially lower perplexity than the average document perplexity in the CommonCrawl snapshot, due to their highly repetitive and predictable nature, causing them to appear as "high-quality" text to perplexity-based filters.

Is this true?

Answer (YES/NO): YES